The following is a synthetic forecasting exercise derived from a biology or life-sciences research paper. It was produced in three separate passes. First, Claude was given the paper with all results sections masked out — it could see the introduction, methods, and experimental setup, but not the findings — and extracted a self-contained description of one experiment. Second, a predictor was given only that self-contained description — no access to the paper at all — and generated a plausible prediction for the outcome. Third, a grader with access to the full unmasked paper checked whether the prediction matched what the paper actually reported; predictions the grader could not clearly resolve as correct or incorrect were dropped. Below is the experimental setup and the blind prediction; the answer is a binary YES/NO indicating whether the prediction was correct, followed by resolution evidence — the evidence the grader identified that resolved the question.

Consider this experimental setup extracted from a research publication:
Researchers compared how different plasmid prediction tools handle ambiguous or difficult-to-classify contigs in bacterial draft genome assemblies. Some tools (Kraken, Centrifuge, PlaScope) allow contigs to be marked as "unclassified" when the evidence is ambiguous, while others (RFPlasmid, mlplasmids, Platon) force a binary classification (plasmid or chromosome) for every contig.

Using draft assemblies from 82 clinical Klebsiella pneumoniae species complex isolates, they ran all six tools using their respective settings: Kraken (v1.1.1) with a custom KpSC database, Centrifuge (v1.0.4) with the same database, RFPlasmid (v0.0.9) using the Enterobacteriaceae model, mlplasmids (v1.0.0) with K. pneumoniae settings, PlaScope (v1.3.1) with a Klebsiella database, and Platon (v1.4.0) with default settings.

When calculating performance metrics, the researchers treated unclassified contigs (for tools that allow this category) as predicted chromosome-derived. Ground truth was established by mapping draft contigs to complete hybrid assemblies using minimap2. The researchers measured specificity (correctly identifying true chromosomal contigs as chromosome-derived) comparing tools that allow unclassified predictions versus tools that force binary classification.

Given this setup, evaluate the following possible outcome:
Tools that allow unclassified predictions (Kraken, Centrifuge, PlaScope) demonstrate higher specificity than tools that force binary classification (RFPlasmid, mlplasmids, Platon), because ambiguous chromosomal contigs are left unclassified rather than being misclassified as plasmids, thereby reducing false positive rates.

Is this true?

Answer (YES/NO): NO